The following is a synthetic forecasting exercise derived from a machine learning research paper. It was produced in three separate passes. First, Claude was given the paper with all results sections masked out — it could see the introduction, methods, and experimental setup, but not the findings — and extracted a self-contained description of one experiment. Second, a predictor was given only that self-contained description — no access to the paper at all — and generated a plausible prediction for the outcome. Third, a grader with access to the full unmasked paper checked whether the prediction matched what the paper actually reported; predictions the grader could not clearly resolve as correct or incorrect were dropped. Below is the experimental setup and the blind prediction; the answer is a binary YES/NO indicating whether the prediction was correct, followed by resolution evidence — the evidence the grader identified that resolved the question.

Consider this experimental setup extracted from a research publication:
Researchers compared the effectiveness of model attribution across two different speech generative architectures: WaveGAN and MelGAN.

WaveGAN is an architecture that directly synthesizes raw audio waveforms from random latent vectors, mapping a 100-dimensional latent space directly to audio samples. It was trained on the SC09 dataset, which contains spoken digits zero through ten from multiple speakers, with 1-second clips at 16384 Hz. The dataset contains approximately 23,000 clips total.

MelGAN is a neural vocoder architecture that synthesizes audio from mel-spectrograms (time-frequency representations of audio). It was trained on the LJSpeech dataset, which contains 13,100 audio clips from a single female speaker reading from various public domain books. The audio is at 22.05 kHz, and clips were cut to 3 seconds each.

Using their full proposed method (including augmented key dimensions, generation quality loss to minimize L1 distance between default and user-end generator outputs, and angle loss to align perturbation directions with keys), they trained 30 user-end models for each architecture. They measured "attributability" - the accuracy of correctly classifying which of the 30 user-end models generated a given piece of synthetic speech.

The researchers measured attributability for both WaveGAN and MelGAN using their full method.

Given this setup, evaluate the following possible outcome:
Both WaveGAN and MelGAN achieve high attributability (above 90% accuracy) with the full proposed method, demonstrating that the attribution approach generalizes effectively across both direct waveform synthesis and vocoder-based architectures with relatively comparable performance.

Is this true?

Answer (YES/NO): YES